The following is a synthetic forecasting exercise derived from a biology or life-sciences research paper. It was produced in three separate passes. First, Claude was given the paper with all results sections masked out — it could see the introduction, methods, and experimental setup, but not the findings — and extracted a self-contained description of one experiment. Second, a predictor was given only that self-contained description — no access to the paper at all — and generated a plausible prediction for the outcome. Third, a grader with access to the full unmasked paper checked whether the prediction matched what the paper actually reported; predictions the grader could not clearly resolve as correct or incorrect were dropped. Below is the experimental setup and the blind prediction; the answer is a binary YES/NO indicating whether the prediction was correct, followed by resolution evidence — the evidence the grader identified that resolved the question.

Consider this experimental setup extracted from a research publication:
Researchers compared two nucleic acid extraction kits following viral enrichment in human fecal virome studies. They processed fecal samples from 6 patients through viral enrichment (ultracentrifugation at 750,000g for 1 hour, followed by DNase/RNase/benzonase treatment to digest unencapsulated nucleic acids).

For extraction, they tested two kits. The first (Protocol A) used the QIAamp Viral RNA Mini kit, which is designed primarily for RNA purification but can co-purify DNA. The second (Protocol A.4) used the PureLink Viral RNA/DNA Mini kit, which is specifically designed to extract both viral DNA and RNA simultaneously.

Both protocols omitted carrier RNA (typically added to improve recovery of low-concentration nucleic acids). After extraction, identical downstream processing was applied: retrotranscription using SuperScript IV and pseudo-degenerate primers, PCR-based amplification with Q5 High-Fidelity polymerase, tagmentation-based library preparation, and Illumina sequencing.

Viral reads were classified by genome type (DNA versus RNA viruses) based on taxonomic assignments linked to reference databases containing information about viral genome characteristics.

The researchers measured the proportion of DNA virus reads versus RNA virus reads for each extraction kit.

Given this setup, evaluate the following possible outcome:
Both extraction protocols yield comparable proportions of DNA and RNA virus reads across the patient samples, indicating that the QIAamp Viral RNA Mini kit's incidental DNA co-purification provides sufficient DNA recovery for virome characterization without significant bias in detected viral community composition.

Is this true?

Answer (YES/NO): NO